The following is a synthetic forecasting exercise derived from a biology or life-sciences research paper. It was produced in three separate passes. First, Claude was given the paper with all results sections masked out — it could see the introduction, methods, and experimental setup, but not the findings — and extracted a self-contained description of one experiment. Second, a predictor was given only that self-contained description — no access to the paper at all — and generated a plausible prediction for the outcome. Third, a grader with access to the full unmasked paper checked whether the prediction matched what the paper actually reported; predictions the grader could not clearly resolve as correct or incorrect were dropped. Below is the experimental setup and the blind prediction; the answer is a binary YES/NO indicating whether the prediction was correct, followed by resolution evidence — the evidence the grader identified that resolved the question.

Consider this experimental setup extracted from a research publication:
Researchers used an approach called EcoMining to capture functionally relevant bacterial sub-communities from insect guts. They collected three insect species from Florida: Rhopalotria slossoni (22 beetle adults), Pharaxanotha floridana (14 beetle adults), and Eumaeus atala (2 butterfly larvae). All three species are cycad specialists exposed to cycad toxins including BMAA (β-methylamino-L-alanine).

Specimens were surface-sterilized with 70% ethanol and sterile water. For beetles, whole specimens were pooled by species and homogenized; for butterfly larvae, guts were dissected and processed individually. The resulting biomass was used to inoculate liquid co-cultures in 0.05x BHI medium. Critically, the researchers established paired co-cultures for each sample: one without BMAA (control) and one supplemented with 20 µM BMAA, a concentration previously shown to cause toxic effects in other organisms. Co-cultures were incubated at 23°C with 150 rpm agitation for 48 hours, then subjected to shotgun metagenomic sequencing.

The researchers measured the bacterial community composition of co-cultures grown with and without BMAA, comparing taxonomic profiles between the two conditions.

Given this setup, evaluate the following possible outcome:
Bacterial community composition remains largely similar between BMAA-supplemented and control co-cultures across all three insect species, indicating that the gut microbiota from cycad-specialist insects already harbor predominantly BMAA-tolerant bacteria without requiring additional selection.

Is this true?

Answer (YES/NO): YES